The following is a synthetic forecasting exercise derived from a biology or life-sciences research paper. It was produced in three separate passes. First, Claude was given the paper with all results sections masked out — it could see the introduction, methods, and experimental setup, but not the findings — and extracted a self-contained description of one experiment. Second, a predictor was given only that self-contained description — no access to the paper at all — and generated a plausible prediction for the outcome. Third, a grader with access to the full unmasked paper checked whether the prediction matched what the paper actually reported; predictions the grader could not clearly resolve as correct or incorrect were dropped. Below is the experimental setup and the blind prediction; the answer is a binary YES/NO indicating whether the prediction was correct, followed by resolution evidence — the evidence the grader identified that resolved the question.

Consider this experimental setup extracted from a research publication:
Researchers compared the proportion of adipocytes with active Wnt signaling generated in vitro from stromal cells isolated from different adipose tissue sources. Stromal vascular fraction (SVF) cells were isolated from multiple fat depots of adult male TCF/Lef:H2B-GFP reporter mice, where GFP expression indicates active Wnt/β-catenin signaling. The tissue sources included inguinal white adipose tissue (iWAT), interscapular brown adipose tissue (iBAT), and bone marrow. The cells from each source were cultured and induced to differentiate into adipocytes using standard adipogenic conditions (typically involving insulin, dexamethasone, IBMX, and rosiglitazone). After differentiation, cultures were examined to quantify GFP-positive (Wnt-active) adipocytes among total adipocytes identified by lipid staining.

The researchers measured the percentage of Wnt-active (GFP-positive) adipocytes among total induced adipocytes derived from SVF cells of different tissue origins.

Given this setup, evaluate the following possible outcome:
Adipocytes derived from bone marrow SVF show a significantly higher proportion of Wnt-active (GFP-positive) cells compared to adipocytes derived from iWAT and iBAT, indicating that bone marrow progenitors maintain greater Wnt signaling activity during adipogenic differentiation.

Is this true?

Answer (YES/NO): NO